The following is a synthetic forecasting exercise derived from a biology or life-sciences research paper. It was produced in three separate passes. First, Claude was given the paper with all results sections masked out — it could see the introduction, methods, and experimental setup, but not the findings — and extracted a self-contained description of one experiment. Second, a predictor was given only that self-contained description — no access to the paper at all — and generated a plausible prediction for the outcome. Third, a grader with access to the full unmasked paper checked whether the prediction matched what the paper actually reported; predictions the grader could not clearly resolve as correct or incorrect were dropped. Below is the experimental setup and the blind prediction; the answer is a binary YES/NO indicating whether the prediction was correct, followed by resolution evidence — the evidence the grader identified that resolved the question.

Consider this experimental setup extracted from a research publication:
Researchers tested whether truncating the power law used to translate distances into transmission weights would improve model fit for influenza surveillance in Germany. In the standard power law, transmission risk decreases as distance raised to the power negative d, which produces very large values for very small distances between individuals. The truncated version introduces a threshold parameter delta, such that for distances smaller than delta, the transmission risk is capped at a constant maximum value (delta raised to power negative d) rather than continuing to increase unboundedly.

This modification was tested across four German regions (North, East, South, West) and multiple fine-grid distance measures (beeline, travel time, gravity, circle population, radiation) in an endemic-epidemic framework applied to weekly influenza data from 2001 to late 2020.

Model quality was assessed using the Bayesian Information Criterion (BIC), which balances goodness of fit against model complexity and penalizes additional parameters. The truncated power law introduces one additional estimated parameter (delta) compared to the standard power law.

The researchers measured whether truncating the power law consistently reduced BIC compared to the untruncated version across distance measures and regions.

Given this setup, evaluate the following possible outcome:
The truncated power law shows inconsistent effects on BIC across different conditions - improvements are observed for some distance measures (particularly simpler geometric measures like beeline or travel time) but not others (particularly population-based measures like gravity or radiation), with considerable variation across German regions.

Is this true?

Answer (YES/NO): NO